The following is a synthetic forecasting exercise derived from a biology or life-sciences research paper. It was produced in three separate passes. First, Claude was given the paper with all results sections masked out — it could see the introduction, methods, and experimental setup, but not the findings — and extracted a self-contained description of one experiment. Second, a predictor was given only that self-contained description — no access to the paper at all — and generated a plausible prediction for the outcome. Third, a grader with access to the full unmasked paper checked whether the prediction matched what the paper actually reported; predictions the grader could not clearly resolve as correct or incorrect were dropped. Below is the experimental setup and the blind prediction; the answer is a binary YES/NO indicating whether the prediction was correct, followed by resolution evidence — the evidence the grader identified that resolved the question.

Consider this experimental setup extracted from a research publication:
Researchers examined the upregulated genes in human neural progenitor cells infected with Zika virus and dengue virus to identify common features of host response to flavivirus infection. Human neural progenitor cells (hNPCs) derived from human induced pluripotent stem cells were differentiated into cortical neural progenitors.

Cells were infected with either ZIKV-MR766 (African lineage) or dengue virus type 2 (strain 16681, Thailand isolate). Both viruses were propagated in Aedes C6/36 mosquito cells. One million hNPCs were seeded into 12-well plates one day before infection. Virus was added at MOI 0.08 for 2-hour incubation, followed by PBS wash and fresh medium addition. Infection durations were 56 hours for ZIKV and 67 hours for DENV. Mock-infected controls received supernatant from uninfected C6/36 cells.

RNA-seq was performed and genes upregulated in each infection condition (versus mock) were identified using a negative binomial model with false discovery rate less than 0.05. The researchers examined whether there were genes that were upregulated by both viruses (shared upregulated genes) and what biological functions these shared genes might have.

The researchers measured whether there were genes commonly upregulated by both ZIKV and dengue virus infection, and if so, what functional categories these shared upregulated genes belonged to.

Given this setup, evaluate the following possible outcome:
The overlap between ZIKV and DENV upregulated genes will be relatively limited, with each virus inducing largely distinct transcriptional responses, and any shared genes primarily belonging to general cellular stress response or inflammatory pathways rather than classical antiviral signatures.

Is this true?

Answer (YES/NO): NO